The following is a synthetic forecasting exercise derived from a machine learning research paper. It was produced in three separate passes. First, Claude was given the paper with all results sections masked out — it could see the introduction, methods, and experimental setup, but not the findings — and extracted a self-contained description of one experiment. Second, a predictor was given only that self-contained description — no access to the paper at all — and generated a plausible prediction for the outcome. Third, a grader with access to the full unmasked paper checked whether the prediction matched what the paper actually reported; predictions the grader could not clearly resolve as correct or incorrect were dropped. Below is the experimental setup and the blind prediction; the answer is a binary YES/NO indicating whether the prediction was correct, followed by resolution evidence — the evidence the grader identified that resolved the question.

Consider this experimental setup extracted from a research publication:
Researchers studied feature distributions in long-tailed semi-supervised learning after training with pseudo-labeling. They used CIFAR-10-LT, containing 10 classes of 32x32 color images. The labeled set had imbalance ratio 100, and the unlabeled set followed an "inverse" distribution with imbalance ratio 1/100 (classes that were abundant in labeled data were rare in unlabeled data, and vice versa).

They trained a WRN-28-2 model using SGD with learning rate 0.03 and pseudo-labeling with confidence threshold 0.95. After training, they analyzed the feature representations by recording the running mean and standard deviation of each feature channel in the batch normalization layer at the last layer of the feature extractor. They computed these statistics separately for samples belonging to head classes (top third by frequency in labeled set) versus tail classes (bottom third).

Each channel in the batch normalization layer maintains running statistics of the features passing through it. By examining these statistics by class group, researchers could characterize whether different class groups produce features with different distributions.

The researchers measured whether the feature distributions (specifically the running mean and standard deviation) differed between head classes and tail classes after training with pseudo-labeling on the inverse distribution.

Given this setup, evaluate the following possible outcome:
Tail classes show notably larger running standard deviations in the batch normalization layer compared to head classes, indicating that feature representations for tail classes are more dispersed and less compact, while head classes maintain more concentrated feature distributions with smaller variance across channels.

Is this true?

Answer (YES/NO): YES